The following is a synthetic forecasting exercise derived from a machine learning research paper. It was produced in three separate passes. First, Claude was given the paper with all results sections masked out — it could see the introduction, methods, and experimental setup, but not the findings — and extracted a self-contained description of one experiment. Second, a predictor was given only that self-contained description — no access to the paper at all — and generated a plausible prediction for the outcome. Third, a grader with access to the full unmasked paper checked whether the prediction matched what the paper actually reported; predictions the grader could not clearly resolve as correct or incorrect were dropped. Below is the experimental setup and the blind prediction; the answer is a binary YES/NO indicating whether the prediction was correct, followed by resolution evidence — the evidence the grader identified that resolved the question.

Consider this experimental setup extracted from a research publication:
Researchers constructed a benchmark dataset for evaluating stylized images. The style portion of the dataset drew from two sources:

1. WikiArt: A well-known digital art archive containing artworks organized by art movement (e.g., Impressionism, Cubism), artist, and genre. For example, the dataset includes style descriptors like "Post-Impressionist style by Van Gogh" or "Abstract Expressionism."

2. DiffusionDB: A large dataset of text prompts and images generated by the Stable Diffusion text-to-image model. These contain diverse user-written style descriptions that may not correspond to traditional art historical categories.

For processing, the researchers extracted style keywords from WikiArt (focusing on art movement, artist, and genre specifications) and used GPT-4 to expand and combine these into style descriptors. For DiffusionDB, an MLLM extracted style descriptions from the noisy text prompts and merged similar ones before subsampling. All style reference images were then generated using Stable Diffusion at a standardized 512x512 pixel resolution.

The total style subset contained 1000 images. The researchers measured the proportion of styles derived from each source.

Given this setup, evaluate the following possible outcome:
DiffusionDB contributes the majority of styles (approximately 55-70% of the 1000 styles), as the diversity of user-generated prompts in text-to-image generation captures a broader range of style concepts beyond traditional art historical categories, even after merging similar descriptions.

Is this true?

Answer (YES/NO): NO